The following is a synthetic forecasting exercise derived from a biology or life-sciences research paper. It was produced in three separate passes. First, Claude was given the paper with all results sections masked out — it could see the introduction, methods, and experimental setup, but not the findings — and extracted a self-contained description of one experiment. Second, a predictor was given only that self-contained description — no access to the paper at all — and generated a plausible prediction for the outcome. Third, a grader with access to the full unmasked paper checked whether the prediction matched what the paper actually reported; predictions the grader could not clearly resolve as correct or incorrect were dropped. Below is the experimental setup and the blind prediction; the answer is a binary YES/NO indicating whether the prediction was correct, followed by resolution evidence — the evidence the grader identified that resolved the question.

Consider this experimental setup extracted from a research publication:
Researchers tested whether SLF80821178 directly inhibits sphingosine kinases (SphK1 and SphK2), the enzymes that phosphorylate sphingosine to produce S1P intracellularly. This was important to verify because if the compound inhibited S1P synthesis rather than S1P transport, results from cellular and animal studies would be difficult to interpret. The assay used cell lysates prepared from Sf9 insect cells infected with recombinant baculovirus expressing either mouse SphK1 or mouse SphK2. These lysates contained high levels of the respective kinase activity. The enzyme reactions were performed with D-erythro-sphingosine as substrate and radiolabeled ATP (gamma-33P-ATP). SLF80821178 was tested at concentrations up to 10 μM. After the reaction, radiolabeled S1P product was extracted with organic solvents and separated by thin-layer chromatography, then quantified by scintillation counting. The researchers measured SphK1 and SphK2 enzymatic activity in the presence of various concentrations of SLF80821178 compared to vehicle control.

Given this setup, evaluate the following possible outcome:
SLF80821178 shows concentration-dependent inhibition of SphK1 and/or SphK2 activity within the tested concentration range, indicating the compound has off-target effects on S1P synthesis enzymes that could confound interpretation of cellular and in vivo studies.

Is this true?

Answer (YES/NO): NO